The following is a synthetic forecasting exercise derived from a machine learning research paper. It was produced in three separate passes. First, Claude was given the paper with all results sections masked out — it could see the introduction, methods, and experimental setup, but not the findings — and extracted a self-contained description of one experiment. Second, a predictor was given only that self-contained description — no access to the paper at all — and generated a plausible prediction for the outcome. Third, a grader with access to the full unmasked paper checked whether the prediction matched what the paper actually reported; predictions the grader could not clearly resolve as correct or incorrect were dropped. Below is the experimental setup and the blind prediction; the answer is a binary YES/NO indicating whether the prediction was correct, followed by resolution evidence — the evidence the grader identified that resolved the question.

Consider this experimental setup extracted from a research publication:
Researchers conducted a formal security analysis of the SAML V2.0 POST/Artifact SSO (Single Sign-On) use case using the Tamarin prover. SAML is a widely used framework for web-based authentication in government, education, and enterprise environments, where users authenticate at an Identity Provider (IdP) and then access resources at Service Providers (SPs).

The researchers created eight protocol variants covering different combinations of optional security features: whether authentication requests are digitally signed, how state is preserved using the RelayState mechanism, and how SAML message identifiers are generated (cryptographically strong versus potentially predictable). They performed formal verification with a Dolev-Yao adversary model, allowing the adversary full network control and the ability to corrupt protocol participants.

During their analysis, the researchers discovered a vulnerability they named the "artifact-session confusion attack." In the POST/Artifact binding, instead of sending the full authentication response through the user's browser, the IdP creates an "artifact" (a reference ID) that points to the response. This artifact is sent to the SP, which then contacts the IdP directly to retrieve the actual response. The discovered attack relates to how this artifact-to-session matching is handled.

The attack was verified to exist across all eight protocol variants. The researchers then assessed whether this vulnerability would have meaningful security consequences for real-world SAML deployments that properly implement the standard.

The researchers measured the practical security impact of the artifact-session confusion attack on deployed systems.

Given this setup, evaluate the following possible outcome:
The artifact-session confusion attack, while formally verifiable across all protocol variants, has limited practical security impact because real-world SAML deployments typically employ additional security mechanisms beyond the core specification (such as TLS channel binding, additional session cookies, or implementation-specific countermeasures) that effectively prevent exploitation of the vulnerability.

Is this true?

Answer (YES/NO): NO